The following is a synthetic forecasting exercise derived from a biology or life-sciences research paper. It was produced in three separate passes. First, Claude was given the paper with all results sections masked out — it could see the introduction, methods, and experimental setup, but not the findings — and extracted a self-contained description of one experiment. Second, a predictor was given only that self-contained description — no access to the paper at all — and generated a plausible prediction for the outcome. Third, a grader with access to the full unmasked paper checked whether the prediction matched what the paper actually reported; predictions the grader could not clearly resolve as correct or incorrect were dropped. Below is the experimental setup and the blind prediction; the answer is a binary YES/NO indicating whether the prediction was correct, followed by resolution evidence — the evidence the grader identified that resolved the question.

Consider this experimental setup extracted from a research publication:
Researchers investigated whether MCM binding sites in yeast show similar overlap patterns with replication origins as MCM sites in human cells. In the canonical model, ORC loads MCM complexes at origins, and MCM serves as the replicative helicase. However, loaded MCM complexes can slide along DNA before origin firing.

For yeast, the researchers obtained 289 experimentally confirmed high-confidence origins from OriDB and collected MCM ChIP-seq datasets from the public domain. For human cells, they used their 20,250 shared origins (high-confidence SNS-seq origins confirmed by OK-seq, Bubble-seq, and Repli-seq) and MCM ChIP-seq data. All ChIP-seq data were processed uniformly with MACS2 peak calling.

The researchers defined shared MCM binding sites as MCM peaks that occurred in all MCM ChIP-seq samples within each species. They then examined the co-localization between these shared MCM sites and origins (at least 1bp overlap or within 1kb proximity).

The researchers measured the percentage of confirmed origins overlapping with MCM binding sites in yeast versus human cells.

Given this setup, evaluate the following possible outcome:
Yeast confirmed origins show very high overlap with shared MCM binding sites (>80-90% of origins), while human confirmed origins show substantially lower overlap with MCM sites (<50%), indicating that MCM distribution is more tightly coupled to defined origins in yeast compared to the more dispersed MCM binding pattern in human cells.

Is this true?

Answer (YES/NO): YES